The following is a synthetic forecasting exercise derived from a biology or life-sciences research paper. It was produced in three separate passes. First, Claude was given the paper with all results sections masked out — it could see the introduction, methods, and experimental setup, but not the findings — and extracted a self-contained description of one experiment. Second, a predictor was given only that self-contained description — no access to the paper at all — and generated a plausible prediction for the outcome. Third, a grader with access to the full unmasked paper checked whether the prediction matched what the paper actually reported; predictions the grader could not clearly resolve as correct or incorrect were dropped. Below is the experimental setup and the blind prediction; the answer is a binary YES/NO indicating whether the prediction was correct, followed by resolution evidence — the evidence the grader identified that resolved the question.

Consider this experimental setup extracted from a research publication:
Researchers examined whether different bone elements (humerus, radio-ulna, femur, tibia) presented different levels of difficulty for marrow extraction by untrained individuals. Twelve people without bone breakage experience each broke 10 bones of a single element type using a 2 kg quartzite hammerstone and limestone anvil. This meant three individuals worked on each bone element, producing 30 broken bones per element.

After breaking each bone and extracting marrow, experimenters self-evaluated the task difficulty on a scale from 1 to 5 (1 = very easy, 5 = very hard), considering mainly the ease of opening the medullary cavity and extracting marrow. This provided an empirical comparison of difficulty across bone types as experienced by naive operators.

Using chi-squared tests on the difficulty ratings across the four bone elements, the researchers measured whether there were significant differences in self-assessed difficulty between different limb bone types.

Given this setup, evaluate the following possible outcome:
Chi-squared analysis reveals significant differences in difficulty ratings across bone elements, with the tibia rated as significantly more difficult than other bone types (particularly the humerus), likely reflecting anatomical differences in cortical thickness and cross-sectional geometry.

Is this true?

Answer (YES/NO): NO